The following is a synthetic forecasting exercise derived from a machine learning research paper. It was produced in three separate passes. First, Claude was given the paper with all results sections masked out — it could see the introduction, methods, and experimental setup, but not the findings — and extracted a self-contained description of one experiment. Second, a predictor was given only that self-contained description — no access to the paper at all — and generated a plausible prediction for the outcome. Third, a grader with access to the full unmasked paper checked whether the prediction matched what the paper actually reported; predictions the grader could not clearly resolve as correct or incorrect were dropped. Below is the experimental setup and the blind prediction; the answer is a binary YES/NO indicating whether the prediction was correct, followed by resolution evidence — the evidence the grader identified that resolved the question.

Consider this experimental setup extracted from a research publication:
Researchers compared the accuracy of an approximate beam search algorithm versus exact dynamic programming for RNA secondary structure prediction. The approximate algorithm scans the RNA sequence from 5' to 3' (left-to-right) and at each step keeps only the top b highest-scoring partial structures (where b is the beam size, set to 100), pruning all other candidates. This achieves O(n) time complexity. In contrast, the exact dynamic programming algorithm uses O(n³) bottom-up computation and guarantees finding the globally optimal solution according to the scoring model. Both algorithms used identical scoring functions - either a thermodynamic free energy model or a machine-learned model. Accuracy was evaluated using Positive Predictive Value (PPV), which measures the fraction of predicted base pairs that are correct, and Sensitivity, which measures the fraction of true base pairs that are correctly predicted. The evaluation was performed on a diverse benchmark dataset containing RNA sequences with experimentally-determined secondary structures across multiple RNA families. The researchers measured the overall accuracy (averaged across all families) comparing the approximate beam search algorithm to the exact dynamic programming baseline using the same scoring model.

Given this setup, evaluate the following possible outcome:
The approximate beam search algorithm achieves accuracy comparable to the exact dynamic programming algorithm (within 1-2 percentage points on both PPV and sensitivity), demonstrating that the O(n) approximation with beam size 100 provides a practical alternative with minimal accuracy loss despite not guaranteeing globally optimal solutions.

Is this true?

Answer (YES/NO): NO